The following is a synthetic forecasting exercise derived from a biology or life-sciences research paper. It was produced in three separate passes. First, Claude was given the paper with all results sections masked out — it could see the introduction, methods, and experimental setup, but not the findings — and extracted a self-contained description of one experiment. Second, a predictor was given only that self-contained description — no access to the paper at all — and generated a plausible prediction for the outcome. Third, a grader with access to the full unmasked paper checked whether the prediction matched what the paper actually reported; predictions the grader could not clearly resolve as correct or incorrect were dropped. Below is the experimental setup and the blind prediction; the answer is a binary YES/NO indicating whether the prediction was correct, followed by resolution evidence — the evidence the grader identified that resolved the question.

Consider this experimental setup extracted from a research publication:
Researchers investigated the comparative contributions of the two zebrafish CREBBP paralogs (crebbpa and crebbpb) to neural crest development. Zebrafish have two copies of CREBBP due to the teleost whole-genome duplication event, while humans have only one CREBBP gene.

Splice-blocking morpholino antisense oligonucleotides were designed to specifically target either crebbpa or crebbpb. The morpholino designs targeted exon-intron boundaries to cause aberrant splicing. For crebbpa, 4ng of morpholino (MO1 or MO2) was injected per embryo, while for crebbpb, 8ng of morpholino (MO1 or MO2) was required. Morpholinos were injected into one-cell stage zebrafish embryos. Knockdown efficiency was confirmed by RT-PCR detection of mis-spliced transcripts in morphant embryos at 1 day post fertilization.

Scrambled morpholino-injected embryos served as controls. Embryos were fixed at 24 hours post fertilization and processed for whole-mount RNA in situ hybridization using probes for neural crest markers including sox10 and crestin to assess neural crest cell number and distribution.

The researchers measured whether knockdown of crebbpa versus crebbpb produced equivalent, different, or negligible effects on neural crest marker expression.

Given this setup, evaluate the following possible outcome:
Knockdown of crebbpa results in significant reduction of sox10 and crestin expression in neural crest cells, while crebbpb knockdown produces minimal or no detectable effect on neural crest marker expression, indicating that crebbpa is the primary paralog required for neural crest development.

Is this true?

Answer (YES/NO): NO